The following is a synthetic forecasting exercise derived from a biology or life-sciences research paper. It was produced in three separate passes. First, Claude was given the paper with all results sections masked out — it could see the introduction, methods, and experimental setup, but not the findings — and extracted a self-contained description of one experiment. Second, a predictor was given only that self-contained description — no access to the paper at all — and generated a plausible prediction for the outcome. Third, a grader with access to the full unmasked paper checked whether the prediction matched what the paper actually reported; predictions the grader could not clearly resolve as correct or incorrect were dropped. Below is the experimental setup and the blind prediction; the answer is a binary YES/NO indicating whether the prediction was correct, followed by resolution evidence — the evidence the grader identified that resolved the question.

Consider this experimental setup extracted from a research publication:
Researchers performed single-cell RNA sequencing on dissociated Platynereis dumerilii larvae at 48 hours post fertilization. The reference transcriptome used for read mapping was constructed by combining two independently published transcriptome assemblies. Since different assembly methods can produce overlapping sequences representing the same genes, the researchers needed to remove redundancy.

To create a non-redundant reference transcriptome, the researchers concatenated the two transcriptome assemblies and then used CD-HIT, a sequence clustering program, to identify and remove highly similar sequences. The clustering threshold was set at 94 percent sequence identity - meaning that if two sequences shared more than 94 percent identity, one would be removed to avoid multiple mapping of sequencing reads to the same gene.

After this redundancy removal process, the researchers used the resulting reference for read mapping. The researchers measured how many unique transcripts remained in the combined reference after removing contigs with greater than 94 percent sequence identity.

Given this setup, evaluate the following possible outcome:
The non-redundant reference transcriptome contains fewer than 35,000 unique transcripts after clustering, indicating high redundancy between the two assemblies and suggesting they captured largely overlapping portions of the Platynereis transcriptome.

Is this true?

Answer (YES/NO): NO